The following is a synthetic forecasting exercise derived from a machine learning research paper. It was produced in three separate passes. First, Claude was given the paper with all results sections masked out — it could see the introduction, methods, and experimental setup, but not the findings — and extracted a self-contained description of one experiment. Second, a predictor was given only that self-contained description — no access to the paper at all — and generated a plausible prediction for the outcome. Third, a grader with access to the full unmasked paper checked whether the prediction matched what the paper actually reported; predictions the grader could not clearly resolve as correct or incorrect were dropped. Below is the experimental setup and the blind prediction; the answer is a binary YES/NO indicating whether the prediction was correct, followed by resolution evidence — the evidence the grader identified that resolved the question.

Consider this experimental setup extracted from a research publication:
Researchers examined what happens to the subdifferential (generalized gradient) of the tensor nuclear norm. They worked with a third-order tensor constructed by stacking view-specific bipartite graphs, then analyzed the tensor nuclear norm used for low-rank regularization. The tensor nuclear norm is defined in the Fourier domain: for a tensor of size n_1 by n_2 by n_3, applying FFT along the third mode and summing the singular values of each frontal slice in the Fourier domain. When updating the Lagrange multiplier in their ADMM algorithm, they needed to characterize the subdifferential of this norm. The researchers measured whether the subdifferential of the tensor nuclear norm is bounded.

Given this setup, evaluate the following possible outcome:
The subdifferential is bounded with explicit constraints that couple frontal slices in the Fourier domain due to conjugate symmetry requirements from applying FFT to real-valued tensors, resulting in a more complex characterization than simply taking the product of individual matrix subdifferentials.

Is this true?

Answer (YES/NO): NO